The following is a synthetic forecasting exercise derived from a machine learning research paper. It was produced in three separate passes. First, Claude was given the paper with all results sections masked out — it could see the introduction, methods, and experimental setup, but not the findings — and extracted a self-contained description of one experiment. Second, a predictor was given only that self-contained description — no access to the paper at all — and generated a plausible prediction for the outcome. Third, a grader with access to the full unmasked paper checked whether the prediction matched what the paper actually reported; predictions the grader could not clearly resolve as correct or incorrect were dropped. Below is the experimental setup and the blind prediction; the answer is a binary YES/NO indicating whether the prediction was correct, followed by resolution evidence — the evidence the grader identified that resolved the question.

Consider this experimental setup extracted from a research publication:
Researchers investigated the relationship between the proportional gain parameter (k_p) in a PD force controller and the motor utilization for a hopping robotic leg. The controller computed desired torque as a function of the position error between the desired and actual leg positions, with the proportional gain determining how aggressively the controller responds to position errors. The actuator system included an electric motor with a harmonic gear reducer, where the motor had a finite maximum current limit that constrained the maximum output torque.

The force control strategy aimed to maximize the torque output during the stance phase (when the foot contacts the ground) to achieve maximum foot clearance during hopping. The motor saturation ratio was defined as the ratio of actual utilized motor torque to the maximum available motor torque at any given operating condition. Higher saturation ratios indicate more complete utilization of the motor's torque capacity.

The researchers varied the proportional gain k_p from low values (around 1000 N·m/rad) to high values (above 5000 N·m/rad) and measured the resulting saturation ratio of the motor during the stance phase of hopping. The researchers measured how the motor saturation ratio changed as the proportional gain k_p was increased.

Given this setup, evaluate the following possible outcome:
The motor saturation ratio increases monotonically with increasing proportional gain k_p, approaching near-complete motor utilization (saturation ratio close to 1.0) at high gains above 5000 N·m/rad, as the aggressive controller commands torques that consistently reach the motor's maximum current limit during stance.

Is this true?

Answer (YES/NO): YES